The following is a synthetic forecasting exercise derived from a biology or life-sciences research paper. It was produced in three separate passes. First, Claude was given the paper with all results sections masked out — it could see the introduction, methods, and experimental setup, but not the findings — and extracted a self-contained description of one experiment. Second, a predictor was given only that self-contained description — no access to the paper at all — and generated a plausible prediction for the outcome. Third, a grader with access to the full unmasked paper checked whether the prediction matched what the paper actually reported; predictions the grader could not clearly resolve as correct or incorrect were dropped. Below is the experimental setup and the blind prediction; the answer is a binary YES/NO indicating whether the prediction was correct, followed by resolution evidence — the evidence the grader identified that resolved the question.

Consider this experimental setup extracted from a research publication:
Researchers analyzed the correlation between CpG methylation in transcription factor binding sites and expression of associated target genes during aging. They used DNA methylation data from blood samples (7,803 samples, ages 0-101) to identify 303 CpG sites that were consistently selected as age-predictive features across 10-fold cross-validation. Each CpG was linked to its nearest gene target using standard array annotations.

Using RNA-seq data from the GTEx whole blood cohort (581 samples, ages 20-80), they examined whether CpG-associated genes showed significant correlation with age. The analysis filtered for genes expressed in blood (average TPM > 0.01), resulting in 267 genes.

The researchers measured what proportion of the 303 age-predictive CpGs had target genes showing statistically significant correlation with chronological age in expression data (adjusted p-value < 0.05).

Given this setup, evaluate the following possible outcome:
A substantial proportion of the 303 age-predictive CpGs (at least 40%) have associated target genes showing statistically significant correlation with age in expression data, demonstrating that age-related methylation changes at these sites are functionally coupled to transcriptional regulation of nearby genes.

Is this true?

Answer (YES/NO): NO